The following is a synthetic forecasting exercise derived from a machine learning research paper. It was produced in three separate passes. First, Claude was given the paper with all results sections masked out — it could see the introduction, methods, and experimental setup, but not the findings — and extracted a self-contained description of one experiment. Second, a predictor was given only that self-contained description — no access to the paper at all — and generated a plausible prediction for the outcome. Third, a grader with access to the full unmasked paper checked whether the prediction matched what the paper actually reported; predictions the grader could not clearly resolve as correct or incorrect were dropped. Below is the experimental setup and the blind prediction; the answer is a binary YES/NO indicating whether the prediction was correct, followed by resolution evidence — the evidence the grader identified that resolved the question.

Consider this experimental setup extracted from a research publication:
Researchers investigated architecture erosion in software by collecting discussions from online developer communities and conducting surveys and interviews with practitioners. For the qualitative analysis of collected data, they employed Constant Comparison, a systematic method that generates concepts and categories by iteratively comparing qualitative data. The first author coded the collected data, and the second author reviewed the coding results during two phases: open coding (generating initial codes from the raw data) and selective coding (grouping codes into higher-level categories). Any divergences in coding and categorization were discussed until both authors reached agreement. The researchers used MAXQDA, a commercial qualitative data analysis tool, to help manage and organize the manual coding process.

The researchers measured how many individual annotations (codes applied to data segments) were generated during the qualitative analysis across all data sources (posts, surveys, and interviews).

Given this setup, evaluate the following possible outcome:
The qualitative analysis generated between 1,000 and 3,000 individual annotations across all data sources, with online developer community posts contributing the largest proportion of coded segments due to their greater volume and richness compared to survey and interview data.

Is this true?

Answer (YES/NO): NO